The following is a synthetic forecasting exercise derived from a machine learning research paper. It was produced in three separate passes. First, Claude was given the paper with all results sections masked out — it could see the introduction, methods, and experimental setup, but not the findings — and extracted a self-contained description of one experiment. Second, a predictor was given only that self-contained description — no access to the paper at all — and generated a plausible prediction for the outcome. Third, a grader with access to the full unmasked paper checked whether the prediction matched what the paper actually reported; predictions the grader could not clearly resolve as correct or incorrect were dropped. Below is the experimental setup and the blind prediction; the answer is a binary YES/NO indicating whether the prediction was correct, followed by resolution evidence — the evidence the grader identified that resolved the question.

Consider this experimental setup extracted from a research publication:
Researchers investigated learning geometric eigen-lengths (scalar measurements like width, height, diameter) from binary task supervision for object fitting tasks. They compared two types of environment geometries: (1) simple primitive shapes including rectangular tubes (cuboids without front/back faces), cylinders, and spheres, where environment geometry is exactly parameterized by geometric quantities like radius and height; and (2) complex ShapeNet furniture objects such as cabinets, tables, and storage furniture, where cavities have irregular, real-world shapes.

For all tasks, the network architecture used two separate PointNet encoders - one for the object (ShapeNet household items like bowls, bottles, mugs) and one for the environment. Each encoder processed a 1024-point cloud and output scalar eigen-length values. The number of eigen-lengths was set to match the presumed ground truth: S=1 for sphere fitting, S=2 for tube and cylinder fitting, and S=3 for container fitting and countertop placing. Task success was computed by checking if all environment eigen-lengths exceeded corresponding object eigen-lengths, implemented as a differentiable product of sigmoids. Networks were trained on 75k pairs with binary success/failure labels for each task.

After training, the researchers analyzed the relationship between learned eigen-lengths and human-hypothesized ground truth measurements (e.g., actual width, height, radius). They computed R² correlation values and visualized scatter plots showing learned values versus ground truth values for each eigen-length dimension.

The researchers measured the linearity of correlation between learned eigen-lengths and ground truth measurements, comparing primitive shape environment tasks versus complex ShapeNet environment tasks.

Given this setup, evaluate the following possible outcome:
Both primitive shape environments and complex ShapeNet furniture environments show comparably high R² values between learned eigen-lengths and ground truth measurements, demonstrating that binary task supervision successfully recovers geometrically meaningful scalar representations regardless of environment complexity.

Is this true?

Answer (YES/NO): NO